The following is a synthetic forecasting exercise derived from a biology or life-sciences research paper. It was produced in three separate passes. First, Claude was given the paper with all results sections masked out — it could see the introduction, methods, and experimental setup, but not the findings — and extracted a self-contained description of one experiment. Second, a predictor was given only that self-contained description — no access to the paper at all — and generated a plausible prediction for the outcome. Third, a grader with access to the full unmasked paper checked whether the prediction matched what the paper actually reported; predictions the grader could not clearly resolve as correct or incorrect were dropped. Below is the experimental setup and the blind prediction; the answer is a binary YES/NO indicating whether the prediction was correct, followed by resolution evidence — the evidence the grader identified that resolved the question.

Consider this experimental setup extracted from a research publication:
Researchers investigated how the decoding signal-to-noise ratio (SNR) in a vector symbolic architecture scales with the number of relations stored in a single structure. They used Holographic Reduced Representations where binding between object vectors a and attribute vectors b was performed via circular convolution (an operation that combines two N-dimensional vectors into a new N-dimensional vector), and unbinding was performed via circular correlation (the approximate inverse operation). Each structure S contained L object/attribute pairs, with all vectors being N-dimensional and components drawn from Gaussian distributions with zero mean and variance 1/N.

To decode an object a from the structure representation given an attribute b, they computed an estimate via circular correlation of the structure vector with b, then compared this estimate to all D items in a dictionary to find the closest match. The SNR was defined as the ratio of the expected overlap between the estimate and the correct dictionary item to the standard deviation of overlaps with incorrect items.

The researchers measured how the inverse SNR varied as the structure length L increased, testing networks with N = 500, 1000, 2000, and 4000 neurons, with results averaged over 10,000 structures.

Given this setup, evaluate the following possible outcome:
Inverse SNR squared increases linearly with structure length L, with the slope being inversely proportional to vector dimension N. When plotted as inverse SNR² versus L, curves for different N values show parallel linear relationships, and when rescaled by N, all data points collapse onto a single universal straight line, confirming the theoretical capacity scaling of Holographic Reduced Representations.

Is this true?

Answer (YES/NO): NO